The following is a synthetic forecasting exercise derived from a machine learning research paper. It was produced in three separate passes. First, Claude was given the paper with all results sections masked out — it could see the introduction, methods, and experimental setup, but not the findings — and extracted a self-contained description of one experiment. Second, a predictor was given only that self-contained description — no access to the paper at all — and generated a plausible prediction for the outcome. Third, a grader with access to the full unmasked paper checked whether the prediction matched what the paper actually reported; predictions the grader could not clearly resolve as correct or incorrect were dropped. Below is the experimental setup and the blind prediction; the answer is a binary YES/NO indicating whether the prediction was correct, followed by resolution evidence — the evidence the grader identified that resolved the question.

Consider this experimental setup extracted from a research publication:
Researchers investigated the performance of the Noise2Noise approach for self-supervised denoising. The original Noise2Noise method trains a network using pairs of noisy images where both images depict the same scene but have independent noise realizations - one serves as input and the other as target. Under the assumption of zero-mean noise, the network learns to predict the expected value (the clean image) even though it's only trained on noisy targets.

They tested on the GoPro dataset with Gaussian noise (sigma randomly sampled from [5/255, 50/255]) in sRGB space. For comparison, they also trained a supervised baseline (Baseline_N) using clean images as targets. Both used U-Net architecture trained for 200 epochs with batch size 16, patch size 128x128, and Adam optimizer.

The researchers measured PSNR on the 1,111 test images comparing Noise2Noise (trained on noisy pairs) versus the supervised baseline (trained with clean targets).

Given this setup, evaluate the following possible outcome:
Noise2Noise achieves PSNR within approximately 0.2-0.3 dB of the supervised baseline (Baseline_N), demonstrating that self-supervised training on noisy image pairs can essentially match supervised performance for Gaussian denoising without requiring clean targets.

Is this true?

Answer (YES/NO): NO